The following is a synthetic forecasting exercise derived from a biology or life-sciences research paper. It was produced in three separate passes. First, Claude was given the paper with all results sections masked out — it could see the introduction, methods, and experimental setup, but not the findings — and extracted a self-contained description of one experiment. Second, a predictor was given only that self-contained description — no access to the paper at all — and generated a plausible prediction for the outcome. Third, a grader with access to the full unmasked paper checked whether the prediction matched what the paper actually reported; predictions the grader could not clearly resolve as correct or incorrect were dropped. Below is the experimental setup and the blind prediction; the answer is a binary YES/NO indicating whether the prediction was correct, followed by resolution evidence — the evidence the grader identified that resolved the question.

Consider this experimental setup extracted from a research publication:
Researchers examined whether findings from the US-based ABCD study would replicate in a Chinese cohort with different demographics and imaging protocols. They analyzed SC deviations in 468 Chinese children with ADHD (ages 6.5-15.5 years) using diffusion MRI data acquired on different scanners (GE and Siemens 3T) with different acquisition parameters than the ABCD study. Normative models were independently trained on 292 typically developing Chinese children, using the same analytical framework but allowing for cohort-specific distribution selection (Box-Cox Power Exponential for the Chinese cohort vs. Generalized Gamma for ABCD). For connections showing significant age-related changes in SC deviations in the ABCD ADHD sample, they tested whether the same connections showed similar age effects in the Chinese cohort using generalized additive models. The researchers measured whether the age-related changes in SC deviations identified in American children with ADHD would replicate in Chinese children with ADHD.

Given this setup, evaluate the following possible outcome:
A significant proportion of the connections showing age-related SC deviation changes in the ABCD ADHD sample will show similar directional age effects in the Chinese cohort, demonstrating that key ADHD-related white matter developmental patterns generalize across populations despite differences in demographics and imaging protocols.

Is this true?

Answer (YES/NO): YES